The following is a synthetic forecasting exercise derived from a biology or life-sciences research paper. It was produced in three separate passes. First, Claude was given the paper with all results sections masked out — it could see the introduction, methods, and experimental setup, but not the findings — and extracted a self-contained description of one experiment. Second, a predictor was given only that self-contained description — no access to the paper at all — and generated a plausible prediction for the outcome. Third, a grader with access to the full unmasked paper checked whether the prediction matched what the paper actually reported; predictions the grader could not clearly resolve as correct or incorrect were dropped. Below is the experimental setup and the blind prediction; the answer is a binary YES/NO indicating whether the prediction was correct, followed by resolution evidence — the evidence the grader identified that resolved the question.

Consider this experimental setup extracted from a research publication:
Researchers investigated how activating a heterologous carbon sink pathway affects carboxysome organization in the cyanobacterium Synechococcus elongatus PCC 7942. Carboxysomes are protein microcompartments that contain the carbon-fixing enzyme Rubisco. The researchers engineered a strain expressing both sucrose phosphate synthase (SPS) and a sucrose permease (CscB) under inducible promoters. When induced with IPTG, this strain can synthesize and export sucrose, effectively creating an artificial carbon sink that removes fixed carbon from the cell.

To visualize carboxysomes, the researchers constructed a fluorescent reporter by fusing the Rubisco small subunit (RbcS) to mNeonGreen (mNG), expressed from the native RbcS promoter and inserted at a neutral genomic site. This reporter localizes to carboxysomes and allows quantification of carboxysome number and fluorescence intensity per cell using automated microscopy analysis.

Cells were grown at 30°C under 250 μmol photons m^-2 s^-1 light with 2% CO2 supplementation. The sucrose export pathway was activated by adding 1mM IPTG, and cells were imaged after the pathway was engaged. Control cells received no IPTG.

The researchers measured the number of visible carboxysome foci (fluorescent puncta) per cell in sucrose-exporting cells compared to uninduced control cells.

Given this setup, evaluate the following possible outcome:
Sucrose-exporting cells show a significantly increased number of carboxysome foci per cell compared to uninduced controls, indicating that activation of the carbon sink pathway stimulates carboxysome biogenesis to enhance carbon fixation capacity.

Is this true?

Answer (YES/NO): YES